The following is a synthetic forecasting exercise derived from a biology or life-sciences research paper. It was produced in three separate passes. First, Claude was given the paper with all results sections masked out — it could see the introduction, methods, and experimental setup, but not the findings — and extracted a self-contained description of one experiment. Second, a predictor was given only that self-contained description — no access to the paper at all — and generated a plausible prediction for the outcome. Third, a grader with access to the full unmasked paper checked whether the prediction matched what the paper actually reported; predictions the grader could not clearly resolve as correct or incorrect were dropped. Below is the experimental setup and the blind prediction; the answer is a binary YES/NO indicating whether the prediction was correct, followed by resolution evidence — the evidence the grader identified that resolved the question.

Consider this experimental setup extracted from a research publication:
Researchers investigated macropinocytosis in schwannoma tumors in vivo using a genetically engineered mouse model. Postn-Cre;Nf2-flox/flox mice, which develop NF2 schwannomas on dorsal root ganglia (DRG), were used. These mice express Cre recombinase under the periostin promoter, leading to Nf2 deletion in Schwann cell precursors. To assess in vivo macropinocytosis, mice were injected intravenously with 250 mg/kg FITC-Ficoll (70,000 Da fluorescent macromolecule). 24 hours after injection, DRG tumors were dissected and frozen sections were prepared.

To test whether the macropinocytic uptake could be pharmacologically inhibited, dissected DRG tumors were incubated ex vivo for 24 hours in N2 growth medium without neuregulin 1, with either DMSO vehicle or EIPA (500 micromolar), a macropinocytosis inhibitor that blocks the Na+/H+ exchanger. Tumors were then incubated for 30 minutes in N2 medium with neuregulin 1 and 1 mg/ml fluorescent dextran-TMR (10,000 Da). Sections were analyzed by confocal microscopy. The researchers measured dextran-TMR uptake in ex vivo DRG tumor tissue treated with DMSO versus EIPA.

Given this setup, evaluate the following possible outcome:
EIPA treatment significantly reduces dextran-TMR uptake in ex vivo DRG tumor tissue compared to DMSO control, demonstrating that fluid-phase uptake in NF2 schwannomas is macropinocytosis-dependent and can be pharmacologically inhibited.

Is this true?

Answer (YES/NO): YES